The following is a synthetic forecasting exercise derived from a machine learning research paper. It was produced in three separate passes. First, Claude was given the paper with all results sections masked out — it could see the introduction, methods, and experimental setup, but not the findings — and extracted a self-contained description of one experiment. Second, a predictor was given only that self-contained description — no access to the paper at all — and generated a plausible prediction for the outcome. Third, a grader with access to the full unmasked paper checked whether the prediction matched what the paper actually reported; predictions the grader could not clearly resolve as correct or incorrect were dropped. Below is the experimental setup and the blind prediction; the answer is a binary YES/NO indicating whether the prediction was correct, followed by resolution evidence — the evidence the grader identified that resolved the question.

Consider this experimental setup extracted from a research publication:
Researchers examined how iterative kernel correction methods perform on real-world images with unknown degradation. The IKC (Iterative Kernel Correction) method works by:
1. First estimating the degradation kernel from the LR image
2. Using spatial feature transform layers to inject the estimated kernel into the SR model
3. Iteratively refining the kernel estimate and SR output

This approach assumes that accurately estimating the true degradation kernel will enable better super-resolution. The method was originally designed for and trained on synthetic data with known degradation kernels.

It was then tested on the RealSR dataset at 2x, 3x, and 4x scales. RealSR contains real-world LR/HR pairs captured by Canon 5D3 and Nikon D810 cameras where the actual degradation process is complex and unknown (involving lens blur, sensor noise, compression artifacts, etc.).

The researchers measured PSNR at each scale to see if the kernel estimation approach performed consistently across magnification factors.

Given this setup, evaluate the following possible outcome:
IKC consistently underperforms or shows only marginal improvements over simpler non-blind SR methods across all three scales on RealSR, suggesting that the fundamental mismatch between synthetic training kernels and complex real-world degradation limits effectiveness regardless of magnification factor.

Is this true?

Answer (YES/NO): NO